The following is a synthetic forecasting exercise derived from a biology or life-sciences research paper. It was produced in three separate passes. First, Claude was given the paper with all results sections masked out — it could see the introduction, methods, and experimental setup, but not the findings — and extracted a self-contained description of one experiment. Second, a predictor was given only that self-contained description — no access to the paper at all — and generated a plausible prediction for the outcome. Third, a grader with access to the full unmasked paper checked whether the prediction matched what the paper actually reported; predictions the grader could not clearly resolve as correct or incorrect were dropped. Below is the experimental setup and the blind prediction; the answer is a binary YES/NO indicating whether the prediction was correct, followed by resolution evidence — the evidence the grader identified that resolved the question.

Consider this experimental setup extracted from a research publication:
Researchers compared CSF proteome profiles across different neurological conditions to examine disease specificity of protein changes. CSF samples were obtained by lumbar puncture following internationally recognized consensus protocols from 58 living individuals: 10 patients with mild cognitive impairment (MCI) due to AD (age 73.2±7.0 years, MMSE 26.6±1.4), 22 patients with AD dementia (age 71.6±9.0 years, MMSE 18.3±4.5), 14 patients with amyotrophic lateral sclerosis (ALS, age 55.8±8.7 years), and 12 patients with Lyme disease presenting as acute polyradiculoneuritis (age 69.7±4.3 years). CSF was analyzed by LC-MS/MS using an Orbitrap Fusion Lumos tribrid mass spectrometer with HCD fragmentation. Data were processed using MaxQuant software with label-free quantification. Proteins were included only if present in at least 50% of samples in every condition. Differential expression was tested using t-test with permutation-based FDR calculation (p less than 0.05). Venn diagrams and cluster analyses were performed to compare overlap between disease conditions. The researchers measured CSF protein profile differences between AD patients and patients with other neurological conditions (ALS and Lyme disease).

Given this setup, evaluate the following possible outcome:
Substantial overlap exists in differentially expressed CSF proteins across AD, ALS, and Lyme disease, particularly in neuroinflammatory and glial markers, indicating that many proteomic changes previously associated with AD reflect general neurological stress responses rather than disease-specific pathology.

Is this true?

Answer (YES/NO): NO